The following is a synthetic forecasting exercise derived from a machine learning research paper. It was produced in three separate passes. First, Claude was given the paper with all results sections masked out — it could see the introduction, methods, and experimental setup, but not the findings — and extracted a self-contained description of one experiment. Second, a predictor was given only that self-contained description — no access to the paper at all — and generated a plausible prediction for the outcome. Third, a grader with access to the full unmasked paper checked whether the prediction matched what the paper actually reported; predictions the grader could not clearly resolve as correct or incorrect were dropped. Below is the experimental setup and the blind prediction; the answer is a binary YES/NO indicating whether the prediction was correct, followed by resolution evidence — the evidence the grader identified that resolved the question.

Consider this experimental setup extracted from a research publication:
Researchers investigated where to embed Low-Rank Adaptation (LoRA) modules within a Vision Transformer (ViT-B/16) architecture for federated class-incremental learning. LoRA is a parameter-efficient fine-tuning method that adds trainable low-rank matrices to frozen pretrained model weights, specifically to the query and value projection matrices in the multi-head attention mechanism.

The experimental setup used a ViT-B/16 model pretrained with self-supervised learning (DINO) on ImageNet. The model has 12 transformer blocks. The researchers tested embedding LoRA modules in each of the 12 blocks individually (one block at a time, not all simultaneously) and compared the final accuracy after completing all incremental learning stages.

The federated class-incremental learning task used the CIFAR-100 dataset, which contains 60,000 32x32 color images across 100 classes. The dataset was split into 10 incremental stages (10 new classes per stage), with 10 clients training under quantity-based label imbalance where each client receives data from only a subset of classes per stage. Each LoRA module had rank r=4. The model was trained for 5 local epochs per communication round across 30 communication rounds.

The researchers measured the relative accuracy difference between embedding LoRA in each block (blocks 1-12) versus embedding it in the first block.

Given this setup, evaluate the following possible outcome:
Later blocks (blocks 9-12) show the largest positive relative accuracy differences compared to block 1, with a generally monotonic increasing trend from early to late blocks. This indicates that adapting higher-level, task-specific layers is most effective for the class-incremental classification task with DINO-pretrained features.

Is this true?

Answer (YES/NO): NO